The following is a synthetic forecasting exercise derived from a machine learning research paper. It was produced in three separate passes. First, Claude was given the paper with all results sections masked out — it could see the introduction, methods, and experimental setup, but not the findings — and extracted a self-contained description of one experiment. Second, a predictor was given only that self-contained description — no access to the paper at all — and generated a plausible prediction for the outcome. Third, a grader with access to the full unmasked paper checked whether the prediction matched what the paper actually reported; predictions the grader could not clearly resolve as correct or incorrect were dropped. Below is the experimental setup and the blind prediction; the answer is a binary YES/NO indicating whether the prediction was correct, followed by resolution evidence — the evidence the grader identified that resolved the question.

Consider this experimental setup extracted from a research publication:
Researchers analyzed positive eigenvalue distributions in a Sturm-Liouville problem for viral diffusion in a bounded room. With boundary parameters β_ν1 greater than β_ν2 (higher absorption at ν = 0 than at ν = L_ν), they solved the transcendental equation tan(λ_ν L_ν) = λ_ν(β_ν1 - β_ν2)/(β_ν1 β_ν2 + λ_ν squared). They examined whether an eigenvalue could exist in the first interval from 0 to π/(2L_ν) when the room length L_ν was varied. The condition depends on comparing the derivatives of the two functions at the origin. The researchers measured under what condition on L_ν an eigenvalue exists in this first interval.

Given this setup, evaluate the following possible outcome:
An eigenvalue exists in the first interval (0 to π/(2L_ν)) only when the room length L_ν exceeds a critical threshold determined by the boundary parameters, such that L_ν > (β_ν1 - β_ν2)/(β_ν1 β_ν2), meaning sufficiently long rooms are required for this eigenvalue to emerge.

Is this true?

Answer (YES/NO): NO